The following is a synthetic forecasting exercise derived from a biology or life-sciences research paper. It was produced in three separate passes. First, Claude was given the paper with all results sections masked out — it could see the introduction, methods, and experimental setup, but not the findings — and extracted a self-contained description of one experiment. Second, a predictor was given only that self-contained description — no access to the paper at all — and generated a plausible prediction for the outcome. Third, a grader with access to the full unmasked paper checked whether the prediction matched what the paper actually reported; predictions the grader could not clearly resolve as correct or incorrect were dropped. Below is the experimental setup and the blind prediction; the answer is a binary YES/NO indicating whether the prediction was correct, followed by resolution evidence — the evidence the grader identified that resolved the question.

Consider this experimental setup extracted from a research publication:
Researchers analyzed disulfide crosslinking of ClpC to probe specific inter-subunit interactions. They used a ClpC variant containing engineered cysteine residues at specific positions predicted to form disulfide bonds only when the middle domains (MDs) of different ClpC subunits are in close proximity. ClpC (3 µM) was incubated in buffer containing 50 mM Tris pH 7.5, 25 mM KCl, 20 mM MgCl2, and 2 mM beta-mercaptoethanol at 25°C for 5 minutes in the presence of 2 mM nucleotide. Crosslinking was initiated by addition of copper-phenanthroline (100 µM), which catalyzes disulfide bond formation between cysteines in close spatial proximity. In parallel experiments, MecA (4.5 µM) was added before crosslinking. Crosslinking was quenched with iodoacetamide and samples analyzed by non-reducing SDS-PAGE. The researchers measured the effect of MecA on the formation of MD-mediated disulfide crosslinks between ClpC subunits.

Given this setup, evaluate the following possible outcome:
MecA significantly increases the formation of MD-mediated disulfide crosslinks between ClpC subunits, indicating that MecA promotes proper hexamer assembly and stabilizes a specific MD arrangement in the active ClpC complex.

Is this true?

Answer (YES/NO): NO